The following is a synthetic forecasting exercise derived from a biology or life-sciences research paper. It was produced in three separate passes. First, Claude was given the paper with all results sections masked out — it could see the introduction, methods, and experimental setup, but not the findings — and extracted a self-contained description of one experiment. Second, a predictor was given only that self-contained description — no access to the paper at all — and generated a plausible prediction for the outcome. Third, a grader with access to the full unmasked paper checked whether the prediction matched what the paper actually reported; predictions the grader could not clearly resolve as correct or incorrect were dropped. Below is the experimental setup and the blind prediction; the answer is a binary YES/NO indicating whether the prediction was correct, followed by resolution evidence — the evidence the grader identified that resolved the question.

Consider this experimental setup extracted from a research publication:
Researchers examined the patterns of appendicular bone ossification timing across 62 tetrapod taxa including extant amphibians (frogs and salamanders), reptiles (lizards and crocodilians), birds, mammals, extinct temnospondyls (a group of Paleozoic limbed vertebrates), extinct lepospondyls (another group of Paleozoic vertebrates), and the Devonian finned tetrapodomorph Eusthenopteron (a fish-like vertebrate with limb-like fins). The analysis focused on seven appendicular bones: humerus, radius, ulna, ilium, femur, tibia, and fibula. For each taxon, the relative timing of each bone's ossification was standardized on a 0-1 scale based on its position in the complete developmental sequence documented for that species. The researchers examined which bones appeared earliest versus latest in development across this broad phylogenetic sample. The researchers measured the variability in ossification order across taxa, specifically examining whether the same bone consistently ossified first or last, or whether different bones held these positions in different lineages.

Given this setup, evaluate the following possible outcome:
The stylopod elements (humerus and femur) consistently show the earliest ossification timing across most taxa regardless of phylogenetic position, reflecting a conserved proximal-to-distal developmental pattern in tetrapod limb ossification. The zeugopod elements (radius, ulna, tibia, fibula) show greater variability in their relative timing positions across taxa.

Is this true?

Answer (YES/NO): NO